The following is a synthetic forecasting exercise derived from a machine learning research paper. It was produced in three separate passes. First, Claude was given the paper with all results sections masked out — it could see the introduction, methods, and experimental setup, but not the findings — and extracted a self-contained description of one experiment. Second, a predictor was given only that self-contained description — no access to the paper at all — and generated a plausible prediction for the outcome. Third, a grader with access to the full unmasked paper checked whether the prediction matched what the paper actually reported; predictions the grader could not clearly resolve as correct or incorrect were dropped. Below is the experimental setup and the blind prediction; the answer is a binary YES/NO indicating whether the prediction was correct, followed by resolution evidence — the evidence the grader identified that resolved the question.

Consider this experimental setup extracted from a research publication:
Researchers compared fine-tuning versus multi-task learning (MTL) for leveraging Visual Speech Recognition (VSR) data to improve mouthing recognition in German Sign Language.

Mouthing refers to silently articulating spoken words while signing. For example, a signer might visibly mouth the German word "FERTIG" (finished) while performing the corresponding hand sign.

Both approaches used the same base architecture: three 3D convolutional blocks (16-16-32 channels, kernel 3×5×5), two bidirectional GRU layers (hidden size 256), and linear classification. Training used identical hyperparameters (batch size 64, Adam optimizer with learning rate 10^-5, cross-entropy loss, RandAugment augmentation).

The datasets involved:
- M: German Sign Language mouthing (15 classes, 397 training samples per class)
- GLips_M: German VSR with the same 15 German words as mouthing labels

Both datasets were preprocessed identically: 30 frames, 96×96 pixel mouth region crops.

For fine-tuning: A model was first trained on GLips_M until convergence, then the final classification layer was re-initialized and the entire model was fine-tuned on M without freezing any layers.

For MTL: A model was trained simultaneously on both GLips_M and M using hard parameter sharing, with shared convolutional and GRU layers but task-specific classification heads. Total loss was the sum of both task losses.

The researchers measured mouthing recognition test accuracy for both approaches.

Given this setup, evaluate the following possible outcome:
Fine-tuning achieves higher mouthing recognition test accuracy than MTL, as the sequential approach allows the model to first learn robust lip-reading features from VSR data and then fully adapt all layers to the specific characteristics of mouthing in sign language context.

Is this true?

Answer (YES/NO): NO